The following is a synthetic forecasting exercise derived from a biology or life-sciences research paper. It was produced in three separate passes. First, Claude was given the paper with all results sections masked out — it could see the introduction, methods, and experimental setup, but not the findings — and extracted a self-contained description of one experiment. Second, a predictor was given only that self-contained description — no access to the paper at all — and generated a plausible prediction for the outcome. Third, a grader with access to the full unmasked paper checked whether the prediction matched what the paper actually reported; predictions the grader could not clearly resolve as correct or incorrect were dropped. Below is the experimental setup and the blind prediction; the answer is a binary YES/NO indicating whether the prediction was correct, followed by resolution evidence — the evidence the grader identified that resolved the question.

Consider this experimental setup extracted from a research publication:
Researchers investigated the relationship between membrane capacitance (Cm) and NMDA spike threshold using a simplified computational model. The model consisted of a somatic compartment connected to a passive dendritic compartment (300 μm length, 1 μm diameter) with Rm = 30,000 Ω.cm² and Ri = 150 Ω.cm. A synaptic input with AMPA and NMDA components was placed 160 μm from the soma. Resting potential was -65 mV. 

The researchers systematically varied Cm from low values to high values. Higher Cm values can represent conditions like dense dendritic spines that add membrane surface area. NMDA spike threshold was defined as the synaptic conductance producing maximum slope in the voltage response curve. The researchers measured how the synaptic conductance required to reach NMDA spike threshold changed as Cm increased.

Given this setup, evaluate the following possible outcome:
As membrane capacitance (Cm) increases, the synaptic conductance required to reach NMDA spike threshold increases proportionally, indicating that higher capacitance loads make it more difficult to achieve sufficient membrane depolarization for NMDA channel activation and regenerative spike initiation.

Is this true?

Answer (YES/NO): NO